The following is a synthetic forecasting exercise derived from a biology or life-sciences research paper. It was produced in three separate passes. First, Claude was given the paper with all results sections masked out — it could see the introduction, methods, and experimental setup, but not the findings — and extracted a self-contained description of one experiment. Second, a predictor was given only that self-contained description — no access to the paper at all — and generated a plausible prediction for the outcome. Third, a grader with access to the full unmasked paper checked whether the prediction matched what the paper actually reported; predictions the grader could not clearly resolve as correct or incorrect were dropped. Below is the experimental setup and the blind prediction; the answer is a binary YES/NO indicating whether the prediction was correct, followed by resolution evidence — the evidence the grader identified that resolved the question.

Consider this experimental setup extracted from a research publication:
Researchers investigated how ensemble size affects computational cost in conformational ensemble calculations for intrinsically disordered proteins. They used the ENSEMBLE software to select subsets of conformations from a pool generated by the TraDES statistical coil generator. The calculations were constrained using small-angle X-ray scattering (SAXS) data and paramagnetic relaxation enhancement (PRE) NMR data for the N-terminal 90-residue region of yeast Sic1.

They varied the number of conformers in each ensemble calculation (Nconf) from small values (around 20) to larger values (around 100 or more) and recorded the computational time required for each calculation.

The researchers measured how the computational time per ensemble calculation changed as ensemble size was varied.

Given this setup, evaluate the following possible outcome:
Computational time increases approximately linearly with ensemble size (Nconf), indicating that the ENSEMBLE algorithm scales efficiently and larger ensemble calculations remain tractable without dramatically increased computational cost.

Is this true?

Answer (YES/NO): NO